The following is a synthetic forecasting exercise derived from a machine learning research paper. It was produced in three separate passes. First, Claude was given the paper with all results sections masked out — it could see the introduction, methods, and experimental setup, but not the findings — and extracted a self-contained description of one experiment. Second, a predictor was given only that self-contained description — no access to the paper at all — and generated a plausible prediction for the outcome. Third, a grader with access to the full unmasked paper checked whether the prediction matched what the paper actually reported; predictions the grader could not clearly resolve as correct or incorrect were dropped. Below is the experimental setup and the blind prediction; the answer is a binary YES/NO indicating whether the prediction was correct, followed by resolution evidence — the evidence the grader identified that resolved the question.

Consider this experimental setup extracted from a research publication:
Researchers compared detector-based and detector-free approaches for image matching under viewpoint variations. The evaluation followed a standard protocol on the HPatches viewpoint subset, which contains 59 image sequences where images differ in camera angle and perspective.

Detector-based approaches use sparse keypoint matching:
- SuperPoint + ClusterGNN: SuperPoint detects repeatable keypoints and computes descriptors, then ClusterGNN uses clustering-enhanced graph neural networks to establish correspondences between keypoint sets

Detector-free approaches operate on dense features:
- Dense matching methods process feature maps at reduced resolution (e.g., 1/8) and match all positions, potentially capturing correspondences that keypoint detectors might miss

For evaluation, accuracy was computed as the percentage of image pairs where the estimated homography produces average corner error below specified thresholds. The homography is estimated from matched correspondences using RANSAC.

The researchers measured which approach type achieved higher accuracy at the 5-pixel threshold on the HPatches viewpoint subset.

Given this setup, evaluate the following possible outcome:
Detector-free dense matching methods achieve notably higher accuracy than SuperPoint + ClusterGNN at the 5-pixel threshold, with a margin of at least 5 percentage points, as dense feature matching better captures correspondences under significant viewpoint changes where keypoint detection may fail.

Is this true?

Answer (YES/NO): NO